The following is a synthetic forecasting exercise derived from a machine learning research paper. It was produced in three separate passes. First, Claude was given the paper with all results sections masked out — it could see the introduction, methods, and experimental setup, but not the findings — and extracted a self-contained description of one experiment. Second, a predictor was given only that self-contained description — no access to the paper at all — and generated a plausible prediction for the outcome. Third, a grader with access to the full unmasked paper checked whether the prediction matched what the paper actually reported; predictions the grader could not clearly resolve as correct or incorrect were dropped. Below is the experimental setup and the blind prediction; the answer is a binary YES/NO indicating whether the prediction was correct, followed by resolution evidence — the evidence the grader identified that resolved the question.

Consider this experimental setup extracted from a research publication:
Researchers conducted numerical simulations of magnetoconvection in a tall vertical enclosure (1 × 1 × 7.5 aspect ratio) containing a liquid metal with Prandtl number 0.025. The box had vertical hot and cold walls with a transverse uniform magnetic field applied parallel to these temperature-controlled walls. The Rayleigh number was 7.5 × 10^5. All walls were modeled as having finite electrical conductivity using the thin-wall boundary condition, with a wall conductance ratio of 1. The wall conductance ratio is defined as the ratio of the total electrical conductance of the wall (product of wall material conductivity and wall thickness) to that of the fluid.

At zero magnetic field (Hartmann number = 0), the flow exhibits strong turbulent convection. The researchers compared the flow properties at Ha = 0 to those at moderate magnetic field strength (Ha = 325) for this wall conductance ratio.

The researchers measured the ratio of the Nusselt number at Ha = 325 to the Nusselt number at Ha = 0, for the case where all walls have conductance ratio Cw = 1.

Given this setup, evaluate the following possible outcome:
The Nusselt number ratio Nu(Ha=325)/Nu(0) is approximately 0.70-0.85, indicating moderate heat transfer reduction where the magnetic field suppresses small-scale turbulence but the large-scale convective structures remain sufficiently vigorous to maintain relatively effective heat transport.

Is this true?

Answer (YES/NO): NO